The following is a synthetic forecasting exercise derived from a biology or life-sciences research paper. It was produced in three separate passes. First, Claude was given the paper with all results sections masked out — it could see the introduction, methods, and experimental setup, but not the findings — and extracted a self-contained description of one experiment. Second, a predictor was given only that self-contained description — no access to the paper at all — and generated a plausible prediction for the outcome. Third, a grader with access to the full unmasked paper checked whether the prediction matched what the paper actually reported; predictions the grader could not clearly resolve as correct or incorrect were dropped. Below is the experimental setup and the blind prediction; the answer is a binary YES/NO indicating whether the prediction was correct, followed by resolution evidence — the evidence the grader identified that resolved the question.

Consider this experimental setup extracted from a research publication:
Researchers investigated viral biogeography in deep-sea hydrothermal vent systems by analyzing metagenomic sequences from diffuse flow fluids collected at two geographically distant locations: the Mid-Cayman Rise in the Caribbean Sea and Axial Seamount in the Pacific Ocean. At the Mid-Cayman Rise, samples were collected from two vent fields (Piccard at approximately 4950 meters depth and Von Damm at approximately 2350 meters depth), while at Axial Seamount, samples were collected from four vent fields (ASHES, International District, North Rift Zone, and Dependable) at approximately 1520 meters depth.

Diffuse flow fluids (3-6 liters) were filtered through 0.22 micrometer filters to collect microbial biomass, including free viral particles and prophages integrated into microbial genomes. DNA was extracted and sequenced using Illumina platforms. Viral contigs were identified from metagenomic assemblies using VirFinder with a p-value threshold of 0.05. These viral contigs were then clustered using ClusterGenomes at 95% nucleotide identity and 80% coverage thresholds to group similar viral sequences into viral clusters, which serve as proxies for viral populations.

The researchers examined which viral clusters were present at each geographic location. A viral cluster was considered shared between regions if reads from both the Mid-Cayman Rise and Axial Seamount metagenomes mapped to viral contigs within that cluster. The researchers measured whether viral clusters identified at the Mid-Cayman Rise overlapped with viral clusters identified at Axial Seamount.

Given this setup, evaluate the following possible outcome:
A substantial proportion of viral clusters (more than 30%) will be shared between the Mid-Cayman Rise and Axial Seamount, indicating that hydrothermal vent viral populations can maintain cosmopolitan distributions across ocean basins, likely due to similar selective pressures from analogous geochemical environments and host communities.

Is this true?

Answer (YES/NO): NO